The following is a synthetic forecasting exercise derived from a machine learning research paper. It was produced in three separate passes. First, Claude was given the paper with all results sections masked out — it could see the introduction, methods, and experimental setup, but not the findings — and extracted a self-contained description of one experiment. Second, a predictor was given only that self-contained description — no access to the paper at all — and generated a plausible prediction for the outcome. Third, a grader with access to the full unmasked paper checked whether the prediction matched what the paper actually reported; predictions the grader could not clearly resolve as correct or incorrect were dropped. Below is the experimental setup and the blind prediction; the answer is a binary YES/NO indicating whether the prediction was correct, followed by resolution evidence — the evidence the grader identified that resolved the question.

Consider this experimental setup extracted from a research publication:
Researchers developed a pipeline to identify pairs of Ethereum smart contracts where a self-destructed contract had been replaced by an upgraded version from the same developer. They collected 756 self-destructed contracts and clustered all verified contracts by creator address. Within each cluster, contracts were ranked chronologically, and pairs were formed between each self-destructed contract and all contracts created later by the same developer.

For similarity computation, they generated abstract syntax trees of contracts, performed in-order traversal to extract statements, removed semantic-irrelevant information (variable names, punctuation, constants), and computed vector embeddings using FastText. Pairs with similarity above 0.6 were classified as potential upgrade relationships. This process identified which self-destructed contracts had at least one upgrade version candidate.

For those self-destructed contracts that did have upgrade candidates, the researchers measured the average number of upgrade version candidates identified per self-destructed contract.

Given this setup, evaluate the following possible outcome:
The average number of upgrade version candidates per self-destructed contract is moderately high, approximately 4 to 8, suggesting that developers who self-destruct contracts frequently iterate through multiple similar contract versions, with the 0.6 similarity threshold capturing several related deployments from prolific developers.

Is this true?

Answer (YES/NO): NO